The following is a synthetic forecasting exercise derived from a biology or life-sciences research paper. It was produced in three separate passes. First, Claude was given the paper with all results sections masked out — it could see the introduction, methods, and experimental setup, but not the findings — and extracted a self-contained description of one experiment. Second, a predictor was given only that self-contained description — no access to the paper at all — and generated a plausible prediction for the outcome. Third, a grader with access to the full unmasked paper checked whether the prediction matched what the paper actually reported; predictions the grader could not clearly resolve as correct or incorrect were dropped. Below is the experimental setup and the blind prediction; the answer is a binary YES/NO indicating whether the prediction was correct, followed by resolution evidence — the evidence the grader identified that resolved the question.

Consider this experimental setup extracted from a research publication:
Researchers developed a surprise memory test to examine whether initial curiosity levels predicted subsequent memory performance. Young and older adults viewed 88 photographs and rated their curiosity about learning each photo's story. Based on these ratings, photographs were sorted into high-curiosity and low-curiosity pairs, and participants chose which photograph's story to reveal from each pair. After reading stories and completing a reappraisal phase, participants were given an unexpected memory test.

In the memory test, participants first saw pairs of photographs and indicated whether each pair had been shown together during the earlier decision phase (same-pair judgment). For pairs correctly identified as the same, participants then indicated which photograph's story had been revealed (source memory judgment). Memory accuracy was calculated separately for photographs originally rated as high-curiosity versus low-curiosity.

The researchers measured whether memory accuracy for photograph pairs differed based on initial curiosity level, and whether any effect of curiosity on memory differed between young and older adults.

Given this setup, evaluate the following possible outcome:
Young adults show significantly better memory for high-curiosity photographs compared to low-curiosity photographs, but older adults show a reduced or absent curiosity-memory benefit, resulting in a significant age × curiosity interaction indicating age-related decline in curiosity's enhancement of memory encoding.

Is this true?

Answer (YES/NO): NO